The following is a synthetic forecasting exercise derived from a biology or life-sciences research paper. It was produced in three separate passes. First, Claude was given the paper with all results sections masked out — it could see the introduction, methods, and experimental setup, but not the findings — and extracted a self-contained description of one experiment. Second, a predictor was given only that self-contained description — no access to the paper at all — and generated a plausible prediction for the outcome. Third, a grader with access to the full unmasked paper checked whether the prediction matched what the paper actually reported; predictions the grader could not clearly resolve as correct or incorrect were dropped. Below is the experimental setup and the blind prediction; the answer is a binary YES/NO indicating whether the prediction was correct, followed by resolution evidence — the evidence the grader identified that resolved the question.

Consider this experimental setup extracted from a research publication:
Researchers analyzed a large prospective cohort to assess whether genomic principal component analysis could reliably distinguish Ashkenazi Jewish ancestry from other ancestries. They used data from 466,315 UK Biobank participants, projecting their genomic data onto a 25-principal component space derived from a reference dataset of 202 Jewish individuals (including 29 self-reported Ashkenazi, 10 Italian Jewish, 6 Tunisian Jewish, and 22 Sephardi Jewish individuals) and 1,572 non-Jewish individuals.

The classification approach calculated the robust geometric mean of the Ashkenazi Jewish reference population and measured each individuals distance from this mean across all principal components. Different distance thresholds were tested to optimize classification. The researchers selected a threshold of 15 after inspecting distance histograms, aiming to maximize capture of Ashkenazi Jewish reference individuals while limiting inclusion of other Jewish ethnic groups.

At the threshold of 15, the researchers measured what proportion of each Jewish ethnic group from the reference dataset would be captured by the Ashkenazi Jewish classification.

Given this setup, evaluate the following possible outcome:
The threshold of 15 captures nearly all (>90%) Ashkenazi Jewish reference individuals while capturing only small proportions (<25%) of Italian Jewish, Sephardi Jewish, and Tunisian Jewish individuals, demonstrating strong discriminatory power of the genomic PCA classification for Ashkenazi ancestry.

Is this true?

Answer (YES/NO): NO